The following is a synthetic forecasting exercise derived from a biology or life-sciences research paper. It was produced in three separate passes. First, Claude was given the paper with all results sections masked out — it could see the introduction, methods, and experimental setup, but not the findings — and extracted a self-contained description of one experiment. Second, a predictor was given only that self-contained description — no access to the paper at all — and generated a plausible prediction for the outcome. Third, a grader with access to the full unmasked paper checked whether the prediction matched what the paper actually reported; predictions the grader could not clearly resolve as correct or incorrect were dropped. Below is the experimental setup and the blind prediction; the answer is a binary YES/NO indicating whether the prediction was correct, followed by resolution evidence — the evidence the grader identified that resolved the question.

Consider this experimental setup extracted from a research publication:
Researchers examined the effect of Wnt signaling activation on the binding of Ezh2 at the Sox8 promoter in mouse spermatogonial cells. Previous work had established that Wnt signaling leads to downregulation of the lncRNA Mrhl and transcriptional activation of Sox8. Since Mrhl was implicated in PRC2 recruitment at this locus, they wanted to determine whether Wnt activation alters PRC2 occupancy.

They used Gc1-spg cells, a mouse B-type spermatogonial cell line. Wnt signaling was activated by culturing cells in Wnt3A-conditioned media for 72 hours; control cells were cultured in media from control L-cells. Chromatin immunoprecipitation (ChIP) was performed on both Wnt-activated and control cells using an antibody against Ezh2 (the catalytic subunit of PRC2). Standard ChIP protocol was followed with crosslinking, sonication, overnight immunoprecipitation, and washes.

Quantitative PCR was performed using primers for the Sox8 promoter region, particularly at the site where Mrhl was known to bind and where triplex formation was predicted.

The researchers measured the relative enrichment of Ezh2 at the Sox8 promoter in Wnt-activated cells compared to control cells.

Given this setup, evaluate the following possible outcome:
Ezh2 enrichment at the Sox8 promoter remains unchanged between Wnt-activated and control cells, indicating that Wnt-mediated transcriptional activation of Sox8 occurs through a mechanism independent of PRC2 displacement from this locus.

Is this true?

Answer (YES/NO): NO